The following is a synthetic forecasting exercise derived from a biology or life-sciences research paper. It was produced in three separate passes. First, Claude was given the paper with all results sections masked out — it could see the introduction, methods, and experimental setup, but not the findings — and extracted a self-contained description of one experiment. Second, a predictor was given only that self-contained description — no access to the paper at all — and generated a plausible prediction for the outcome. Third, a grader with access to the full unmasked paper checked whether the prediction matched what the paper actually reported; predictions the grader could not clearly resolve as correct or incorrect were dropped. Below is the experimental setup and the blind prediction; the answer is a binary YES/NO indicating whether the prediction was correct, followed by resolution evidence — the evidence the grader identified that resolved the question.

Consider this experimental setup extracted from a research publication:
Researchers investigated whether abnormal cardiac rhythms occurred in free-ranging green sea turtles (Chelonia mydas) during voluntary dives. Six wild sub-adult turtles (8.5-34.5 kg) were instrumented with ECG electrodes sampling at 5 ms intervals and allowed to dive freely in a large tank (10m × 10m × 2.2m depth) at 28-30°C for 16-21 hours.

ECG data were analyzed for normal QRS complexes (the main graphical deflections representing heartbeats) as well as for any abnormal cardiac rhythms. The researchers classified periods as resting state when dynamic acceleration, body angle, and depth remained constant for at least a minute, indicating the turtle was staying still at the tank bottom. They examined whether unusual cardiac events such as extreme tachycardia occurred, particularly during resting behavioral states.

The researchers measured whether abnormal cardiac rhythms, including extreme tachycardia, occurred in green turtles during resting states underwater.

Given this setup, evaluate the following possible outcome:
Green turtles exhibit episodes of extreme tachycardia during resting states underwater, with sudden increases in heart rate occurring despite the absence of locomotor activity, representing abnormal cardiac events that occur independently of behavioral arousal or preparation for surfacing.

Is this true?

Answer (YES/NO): YES